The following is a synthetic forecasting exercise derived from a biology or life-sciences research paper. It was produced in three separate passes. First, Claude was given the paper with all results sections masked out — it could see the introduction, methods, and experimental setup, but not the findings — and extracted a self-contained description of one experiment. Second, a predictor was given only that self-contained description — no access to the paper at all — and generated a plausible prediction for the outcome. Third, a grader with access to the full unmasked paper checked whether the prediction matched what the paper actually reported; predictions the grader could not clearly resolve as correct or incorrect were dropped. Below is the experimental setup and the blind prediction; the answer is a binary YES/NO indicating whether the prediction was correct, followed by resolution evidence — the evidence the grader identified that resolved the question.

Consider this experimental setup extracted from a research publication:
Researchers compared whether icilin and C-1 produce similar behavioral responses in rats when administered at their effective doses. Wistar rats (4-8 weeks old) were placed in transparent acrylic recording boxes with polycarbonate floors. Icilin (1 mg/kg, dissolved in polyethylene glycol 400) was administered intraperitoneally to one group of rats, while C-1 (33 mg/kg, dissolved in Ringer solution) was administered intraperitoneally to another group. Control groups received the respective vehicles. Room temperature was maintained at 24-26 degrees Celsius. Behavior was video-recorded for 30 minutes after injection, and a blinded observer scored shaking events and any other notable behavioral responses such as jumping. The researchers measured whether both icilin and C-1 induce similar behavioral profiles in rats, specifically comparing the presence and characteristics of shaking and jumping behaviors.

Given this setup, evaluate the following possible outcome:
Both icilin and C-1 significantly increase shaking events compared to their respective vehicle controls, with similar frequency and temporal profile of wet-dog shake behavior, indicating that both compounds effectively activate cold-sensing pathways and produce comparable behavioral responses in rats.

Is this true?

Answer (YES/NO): YES